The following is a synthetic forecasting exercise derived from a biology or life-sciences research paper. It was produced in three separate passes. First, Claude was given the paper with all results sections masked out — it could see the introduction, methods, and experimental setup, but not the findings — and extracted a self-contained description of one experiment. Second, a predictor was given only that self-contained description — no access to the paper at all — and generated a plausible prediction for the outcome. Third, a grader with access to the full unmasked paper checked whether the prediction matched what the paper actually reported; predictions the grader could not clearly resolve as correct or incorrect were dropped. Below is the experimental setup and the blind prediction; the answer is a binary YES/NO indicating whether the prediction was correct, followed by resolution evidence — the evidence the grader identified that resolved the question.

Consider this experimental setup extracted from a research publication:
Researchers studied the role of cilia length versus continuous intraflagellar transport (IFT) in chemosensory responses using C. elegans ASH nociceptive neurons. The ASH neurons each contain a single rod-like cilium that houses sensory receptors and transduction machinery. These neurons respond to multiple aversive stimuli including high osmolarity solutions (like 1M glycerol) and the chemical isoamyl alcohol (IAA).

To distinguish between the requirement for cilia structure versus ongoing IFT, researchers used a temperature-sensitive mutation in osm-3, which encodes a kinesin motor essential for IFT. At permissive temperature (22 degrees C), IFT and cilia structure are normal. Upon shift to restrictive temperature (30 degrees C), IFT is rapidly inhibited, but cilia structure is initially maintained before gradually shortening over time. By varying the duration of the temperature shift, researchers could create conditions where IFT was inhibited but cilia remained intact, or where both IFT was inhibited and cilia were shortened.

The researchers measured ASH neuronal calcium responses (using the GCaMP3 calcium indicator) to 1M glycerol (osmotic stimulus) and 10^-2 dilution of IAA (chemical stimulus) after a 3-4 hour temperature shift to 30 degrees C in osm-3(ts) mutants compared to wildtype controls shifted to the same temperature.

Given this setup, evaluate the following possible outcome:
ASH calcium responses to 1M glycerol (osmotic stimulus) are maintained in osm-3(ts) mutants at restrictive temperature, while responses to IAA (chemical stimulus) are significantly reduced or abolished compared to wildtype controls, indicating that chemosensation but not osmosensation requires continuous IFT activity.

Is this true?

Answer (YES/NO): NO